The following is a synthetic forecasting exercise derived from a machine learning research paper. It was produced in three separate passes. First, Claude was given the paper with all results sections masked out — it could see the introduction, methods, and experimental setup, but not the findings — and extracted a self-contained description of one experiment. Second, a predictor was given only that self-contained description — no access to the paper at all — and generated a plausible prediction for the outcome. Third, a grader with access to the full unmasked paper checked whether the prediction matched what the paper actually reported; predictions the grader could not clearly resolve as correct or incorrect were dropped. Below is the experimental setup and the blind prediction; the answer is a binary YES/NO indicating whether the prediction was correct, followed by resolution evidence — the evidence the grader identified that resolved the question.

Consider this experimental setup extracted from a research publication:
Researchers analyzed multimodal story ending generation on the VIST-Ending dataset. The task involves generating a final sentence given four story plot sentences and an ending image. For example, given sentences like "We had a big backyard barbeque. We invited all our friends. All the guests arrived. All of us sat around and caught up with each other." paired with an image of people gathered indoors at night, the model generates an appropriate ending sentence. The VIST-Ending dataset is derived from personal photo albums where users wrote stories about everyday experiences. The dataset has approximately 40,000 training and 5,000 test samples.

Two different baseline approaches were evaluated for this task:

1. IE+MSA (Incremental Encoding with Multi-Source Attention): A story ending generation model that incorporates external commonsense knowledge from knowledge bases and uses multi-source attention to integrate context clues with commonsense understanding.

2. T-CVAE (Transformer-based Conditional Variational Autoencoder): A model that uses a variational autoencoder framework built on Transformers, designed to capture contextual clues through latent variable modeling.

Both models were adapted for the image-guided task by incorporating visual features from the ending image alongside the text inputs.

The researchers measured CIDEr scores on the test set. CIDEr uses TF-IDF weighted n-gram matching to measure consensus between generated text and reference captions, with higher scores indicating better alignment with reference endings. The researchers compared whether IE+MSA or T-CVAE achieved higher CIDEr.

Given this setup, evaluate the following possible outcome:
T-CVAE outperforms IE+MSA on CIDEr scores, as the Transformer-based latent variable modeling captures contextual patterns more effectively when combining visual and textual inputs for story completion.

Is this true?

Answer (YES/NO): NO